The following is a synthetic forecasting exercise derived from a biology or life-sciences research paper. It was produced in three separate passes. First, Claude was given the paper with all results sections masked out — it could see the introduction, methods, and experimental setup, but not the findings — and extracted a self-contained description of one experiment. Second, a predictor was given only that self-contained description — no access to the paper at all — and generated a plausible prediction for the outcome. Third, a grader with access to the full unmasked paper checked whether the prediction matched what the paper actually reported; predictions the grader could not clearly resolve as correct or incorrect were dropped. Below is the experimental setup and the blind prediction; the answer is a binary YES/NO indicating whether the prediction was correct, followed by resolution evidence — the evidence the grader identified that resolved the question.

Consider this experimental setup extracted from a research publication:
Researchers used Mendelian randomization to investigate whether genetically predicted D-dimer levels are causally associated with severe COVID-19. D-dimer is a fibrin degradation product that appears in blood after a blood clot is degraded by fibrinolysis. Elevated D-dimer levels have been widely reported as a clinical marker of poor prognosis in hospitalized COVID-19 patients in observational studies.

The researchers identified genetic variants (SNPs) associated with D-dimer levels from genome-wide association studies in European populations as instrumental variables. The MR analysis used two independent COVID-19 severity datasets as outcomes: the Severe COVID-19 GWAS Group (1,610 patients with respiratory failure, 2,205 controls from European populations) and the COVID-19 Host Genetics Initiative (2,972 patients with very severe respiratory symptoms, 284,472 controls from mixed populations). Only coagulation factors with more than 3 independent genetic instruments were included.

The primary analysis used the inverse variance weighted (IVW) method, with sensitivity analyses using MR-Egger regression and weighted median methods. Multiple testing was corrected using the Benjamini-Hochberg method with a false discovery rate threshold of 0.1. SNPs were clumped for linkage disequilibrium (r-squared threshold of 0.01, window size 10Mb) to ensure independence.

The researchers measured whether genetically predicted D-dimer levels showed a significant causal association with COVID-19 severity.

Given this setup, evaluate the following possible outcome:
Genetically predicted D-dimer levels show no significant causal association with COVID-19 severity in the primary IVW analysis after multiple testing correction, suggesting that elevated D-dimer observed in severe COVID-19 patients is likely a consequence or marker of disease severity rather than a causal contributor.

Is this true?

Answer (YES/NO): YES